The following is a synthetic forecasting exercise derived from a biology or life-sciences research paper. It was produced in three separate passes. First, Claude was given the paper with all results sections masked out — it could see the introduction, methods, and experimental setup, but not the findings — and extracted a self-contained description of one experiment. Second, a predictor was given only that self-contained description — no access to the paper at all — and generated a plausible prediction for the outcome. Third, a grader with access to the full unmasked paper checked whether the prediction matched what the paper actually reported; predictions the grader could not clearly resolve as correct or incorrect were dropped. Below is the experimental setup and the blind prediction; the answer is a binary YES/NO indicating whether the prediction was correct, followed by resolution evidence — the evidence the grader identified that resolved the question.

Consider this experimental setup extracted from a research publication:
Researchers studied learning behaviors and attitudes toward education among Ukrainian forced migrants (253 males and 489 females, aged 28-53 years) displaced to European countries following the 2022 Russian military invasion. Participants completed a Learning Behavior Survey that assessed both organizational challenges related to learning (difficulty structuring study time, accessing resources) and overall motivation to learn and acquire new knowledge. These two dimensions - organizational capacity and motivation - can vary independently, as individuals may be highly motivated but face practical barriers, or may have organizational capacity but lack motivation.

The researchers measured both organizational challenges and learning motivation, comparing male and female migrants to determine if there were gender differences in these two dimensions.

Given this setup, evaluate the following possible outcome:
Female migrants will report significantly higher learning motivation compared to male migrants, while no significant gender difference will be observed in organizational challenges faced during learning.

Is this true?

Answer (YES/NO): NO